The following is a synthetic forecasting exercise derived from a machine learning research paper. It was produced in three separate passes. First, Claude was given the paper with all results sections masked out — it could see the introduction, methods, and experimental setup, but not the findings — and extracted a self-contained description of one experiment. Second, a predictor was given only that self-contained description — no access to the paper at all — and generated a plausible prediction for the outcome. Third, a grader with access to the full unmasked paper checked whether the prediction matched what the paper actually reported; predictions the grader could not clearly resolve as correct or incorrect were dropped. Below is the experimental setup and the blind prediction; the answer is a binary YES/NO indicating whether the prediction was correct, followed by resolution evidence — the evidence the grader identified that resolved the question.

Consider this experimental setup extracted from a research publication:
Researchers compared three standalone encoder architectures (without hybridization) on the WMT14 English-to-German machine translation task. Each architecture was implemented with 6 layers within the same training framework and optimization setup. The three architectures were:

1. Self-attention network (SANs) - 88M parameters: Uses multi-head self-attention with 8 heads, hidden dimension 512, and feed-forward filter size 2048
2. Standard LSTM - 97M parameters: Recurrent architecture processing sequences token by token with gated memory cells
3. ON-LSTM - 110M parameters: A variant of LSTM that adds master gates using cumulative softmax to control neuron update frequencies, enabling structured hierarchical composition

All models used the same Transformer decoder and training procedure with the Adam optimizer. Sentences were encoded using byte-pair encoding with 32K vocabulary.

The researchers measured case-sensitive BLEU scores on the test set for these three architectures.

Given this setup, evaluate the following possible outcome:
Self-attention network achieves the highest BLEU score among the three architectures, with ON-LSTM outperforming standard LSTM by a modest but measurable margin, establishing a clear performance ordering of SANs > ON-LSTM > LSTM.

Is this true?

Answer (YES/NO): NO